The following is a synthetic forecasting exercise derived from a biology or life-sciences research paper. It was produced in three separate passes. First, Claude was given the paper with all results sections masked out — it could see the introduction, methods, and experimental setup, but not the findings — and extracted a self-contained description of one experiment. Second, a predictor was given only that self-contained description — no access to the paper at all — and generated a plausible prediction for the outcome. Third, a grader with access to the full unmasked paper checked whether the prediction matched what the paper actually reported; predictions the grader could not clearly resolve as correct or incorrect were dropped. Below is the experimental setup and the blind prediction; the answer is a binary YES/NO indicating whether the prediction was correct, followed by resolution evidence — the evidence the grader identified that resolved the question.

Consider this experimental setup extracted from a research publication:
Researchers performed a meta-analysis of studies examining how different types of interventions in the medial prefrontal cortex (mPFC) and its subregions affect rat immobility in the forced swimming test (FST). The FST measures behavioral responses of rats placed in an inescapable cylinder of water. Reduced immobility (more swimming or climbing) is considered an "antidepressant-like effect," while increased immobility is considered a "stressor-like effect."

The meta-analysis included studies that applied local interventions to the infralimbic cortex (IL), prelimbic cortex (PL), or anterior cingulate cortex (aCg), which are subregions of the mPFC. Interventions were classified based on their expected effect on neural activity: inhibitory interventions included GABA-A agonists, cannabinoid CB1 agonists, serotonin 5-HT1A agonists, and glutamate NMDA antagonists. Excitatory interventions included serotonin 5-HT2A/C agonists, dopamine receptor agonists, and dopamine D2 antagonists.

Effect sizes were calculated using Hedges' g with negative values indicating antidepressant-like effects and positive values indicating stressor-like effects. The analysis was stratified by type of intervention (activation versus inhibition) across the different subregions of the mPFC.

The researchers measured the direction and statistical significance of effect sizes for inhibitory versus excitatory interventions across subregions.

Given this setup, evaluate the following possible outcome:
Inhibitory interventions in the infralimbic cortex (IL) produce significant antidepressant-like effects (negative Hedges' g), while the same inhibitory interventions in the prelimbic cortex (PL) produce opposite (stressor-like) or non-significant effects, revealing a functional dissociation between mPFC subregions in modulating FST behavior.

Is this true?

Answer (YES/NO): NO